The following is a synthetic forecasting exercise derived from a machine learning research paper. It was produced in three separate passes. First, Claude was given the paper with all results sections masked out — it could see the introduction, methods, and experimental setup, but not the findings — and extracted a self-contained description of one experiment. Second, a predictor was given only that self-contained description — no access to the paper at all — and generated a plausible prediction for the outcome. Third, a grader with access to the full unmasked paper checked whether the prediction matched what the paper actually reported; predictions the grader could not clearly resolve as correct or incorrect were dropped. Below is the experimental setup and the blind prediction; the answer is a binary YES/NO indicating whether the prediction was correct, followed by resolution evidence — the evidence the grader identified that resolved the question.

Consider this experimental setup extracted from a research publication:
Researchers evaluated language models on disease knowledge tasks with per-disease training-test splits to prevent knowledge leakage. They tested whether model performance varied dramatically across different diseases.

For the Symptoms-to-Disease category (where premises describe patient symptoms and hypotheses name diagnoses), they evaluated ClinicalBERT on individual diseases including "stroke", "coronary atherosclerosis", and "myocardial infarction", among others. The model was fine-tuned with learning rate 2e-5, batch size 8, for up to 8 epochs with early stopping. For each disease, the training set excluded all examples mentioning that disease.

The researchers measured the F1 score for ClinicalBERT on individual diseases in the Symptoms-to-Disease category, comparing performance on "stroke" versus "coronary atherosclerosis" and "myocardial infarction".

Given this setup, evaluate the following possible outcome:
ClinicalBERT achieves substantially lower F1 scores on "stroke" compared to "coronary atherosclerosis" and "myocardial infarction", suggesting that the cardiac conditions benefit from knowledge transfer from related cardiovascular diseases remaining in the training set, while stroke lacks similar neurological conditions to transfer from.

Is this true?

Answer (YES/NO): NO